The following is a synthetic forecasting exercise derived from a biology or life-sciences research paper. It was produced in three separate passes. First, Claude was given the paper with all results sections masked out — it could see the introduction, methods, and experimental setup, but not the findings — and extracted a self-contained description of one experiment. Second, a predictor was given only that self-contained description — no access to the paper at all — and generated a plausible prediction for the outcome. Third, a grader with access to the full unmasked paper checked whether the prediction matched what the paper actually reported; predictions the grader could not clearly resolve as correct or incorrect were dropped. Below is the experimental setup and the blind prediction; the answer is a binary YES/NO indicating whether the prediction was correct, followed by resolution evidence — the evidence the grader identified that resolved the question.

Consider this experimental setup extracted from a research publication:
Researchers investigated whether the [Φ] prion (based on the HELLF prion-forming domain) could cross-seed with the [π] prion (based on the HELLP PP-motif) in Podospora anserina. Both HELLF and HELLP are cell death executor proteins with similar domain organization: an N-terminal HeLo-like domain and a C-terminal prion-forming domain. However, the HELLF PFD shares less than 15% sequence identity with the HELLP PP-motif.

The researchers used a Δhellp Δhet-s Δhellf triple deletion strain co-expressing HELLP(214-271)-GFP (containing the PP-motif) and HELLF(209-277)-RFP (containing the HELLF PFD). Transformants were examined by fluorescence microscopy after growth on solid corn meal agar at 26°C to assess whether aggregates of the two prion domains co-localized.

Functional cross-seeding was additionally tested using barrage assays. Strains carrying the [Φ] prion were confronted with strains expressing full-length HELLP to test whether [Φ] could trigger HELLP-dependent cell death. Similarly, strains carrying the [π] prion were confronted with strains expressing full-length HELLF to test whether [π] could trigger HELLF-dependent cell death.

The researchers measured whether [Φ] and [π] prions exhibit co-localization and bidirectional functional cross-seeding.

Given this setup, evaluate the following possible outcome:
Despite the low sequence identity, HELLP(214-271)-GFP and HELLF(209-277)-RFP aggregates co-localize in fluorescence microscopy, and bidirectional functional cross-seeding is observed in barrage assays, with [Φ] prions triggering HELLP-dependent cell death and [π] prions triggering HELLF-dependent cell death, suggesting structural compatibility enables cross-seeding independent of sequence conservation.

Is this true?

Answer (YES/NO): NO